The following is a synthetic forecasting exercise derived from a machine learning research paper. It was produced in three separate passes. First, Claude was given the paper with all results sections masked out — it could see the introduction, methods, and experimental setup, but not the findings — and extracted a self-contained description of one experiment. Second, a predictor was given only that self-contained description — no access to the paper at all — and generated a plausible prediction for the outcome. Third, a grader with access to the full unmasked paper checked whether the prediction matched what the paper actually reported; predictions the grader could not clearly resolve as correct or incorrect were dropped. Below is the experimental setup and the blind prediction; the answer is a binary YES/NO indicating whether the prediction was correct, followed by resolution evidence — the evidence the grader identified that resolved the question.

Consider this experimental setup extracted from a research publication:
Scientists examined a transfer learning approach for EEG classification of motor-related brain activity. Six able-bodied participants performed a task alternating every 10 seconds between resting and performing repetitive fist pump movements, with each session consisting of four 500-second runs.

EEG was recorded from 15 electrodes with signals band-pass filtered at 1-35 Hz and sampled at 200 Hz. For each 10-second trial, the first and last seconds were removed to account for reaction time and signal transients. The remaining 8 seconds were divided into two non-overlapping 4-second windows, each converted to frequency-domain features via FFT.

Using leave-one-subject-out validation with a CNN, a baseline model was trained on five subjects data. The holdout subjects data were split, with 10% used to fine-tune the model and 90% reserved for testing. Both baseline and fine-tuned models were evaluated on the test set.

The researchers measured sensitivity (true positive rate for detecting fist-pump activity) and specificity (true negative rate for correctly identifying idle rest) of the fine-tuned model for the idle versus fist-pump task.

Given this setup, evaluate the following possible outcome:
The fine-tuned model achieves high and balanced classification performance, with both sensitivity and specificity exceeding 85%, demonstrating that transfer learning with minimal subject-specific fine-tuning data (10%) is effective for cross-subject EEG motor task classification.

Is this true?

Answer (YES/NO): NO